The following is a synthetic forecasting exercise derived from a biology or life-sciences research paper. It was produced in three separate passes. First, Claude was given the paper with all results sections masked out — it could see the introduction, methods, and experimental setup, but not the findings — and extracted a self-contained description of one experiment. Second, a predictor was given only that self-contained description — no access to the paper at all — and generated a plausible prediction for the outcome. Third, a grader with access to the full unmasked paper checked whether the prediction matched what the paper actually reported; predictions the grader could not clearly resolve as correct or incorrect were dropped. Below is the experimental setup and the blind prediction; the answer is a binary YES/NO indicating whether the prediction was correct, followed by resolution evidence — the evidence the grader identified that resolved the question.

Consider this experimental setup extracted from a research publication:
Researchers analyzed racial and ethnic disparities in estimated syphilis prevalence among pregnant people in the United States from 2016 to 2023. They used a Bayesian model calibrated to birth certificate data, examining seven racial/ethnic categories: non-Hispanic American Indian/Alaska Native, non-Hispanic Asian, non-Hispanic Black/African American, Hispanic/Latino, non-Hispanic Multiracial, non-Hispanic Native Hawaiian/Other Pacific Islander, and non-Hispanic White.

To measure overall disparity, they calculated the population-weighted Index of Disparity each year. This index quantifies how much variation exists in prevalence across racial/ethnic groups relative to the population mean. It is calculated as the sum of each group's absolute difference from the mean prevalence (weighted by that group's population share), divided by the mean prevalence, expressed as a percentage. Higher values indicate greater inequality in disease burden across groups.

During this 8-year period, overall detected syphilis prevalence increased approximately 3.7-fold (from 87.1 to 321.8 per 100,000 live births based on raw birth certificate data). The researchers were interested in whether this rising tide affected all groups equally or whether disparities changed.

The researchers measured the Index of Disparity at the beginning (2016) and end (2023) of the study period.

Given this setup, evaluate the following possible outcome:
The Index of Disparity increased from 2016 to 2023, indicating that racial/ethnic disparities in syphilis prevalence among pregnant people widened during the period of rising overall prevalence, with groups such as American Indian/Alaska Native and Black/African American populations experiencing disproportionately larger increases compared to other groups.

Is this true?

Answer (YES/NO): NO